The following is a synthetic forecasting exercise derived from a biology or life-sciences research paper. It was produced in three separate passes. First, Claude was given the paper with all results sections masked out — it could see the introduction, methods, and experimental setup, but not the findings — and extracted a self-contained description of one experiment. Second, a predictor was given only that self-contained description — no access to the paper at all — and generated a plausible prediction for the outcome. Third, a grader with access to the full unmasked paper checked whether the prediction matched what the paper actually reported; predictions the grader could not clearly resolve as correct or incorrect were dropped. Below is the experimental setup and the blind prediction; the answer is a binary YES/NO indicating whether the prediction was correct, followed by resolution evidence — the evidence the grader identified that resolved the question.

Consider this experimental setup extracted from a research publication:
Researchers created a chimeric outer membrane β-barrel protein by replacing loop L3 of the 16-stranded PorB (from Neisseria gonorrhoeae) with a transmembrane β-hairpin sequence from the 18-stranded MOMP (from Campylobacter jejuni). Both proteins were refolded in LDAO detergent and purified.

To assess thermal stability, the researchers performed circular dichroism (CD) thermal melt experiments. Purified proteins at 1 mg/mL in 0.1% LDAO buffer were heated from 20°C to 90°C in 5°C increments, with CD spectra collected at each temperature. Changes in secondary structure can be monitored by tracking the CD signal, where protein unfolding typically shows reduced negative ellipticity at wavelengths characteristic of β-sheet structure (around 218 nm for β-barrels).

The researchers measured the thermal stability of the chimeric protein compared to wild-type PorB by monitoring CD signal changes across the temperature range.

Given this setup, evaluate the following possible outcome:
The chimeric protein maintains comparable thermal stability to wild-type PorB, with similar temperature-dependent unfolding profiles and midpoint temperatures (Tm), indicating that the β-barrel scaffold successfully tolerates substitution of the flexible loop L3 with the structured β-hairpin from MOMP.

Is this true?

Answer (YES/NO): YES